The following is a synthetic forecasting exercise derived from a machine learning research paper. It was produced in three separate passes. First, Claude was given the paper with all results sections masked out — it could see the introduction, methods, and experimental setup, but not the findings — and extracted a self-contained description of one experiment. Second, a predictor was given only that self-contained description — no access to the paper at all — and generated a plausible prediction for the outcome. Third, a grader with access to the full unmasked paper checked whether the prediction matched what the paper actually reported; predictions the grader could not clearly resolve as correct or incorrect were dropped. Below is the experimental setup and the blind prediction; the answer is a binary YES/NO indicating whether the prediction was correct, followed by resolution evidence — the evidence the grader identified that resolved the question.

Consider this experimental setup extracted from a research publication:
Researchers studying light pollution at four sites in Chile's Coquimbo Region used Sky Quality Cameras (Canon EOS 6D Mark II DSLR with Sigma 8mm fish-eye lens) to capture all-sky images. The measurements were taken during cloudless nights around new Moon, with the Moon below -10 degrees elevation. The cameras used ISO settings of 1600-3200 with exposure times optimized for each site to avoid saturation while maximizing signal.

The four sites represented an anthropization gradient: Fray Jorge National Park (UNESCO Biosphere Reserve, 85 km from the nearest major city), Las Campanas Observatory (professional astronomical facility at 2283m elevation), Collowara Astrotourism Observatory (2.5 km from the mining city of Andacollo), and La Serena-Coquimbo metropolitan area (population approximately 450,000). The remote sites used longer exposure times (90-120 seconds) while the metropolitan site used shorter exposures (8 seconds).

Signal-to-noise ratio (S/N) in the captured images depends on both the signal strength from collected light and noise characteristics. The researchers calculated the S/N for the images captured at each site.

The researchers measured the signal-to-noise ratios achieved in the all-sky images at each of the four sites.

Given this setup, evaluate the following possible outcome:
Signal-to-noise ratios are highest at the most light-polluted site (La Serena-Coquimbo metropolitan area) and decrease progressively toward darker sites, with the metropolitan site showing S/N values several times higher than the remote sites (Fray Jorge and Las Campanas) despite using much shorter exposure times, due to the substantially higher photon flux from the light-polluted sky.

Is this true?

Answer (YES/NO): NO